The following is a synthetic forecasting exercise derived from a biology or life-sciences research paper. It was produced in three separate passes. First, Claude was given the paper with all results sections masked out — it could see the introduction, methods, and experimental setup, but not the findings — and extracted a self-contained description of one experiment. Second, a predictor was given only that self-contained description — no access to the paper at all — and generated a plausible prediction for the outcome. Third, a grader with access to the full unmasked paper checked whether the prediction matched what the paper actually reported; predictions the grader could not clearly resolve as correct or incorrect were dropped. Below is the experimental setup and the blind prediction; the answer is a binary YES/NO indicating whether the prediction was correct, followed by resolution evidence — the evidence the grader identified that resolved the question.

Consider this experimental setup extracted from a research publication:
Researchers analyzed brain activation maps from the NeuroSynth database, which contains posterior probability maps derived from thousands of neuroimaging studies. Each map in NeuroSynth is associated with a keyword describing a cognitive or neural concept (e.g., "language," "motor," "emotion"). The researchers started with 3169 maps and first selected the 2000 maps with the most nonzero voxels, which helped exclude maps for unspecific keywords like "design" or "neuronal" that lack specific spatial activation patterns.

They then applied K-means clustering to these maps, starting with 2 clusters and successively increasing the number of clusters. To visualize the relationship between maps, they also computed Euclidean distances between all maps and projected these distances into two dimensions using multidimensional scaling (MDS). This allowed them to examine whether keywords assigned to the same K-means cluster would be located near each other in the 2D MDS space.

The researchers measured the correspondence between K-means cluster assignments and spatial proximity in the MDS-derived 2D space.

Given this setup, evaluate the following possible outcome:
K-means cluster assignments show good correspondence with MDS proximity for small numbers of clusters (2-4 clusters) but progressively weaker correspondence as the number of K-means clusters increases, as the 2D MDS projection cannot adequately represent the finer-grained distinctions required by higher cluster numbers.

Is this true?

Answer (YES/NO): NO